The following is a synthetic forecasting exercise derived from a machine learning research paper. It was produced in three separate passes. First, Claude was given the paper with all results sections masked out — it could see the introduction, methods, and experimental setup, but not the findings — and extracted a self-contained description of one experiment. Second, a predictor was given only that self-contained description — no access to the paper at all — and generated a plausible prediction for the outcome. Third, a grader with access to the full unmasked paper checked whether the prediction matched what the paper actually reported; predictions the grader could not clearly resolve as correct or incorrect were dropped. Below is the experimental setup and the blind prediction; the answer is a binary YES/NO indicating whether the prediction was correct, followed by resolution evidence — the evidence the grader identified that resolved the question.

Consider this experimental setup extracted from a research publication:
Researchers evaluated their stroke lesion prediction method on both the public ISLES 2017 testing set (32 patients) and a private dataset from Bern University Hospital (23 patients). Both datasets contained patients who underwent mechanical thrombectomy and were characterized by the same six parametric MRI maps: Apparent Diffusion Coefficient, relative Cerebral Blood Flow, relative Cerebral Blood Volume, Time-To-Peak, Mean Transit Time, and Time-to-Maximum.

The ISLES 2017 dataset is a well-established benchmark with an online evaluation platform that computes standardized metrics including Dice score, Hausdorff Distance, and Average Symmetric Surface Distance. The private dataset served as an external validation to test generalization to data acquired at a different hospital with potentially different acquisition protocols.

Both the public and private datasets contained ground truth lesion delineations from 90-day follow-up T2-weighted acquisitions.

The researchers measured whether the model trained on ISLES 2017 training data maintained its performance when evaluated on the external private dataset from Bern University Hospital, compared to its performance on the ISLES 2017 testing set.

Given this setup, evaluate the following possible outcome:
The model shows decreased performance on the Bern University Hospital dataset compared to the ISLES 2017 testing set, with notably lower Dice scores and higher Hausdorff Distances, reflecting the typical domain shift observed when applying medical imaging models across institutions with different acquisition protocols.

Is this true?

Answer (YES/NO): NO